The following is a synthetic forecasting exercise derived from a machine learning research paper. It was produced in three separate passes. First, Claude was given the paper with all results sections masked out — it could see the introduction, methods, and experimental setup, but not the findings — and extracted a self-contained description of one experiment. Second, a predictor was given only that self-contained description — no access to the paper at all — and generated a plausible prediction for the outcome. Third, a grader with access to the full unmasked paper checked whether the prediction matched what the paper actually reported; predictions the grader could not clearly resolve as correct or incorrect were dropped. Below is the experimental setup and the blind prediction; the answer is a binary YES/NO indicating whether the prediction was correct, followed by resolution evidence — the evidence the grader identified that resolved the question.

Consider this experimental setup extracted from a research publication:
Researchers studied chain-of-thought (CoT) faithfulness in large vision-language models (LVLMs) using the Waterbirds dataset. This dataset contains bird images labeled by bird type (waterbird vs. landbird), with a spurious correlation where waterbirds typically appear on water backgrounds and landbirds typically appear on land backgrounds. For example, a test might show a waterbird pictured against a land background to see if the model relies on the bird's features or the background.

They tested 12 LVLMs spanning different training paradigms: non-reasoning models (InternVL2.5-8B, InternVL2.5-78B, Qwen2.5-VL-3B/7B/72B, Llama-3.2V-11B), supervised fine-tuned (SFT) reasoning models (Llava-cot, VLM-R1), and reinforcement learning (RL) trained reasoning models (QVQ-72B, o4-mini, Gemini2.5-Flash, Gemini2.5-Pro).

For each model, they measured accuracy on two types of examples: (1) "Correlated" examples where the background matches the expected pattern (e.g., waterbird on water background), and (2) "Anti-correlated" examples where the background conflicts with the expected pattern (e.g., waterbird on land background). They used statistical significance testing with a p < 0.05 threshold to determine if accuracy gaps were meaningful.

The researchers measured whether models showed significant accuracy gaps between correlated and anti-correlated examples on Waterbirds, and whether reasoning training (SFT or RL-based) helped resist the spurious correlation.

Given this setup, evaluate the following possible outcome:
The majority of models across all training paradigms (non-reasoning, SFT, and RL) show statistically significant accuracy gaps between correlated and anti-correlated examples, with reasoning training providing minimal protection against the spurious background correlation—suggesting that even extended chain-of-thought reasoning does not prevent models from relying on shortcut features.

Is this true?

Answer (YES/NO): NO